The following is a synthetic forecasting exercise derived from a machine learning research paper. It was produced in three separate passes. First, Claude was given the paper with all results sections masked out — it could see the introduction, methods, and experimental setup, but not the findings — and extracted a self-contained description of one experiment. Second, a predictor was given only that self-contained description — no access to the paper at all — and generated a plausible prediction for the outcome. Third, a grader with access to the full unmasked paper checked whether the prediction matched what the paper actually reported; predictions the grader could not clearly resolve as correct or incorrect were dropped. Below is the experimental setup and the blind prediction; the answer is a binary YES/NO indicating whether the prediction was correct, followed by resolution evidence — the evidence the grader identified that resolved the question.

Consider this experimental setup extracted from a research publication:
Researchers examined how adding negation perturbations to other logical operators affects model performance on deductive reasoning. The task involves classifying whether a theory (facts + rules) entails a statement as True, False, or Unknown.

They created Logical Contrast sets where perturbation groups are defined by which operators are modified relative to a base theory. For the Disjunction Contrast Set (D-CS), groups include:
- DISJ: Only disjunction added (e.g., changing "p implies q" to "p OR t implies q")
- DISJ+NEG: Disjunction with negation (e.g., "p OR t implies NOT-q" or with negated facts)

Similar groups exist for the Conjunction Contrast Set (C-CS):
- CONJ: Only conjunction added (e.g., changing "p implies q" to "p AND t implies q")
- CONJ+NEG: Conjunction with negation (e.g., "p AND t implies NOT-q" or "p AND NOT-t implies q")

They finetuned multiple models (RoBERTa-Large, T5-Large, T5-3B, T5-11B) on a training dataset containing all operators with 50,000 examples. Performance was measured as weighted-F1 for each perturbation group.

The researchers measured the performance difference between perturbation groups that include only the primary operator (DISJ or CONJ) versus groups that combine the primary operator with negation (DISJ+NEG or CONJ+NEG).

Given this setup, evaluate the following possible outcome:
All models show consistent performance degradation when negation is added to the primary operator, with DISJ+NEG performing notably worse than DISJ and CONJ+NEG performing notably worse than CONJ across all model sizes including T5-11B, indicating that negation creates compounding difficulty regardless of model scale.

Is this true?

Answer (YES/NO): YES